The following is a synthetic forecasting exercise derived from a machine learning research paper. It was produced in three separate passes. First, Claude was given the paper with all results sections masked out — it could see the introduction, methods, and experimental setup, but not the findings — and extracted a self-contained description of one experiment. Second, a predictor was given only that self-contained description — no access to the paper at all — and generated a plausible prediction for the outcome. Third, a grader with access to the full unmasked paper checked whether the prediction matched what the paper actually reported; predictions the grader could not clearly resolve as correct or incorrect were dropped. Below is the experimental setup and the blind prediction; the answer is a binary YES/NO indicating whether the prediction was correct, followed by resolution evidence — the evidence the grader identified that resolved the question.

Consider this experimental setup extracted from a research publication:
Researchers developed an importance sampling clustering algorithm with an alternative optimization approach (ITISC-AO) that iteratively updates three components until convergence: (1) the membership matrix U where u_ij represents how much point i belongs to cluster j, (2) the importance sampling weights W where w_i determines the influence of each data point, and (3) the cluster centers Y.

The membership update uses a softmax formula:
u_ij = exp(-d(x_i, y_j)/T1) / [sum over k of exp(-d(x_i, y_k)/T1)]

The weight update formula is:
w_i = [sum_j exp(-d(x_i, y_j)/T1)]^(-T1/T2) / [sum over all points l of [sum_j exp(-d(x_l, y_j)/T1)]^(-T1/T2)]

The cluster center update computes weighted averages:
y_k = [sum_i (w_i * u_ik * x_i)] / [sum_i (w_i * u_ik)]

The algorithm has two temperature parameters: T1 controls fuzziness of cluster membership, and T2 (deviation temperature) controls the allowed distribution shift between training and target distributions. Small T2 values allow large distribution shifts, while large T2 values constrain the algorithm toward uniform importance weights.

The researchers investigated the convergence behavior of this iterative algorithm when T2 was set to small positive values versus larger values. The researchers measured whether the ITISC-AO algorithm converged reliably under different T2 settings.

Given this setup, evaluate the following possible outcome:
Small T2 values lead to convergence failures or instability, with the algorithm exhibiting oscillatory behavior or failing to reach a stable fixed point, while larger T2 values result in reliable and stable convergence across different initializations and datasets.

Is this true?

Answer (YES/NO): YES